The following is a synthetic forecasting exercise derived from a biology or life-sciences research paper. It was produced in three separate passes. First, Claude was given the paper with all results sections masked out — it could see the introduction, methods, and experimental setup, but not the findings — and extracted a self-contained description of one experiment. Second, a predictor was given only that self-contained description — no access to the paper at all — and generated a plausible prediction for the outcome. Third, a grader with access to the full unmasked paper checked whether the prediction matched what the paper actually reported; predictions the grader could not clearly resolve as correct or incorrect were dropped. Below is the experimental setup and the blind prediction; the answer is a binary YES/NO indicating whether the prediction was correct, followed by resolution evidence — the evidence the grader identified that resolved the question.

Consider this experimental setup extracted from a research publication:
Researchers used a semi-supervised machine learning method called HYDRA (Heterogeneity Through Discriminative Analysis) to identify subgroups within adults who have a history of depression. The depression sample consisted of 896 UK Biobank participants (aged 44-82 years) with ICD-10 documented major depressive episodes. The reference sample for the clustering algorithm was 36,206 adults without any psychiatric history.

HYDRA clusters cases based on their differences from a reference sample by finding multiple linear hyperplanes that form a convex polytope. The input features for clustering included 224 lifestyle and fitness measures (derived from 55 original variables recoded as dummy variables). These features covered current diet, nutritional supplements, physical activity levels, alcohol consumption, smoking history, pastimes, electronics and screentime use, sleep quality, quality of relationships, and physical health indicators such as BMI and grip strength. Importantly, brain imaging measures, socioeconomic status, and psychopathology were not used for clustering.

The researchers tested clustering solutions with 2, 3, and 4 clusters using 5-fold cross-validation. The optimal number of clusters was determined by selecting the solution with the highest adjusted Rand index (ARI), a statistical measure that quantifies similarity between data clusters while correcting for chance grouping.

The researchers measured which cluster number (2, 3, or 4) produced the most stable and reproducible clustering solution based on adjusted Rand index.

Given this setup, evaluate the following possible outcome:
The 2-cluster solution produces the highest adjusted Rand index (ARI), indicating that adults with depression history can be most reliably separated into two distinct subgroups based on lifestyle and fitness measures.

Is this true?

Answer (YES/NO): NO